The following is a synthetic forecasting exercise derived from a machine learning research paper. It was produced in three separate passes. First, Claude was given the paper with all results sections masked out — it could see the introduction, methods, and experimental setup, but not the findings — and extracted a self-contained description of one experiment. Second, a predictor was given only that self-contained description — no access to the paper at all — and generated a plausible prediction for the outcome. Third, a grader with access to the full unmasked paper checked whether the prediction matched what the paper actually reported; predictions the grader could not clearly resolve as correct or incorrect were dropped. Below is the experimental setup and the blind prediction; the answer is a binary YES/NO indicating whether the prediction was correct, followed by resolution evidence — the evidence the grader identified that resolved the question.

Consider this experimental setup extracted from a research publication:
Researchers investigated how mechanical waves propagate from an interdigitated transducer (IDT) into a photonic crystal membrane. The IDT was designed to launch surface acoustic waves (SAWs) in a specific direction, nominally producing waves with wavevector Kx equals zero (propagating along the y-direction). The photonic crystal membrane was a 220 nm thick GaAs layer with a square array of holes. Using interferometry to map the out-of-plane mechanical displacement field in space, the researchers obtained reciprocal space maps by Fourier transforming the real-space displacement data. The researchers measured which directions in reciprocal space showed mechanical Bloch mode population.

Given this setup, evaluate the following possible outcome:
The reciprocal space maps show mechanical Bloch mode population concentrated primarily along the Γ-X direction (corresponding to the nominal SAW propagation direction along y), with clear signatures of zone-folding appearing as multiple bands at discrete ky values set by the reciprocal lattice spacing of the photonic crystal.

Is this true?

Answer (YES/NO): NO